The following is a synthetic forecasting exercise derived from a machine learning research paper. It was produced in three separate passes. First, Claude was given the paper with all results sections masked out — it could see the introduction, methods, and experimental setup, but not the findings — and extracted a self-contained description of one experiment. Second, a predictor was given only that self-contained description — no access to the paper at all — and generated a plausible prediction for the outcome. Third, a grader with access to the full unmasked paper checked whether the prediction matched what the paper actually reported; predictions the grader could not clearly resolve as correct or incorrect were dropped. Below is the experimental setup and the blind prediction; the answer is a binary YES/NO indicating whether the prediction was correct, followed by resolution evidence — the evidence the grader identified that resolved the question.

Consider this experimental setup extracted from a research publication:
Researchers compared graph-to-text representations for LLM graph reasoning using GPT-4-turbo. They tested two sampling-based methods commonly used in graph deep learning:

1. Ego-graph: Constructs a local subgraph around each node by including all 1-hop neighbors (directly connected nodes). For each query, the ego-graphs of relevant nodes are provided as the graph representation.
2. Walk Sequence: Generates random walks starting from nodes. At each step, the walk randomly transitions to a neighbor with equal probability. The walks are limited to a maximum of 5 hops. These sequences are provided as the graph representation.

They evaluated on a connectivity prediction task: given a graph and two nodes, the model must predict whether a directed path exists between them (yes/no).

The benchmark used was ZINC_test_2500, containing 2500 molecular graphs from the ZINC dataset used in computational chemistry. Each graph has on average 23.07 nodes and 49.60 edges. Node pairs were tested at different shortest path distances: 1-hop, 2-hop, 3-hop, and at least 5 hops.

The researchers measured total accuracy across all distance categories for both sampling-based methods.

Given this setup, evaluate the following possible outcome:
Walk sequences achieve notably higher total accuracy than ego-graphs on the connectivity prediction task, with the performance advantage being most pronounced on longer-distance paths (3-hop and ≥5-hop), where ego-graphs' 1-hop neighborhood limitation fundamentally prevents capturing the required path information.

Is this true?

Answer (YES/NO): NO